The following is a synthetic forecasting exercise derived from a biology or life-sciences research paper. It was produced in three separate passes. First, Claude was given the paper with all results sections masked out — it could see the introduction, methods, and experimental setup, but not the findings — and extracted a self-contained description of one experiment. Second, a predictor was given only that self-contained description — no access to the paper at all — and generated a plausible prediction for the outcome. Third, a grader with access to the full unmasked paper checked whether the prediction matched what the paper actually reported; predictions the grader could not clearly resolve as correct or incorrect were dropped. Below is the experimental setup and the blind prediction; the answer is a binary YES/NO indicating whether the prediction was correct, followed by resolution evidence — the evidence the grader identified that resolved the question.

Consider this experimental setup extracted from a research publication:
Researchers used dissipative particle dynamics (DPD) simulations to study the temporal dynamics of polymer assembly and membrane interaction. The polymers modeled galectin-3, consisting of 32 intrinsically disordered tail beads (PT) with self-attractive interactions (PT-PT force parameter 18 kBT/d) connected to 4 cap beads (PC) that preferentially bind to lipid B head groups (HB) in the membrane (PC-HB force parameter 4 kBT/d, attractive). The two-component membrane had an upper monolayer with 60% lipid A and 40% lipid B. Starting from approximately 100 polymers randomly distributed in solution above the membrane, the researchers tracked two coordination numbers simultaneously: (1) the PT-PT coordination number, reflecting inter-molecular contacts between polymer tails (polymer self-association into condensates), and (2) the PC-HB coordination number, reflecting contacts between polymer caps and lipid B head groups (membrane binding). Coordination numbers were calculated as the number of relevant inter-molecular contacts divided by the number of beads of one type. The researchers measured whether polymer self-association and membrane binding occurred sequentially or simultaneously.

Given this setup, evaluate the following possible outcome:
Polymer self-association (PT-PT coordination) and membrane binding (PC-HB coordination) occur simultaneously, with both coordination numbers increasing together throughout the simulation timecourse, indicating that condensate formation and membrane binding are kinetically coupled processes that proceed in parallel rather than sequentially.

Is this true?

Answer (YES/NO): YES